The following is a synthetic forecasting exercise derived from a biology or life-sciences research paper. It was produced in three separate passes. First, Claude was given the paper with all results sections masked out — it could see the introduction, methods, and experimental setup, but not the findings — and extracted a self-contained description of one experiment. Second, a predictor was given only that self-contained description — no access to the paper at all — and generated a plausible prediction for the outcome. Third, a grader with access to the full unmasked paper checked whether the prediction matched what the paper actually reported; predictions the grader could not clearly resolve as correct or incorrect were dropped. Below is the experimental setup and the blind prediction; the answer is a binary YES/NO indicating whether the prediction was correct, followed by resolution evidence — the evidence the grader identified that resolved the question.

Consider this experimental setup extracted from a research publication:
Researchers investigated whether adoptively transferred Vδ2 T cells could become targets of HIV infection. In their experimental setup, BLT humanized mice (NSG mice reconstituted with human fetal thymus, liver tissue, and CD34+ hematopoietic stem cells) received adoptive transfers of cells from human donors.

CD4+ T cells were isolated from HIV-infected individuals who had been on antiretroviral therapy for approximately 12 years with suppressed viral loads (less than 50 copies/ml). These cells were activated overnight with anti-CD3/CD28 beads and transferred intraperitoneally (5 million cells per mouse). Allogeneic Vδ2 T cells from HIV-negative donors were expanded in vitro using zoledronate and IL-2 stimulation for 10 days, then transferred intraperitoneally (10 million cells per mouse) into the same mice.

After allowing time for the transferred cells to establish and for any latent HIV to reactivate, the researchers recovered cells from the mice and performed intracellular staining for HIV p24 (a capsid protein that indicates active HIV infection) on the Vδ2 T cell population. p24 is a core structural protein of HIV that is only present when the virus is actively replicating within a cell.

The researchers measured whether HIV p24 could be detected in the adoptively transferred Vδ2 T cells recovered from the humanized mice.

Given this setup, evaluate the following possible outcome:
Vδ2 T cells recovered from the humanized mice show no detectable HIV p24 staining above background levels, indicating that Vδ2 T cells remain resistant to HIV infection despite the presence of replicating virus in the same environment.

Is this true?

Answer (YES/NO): NO